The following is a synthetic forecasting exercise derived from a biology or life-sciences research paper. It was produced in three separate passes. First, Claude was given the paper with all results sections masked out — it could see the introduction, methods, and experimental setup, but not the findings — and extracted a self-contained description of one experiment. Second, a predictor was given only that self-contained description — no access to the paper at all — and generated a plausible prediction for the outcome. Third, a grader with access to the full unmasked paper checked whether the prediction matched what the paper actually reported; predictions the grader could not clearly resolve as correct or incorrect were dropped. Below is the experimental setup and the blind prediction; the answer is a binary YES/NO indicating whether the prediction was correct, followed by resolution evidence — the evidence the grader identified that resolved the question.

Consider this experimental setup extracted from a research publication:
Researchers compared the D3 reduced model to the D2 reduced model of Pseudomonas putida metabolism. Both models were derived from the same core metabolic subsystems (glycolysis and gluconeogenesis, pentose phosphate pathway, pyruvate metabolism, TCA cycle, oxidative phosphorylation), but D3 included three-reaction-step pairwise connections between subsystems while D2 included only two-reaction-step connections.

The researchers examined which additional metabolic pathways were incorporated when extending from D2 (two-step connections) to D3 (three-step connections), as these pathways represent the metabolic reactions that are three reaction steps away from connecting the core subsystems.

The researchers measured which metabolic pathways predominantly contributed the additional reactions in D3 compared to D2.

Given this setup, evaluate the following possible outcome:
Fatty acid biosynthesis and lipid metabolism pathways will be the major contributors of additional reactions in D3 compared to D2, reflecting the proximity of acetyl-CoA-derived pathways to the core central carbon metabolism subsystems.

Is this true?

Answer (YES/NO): NO